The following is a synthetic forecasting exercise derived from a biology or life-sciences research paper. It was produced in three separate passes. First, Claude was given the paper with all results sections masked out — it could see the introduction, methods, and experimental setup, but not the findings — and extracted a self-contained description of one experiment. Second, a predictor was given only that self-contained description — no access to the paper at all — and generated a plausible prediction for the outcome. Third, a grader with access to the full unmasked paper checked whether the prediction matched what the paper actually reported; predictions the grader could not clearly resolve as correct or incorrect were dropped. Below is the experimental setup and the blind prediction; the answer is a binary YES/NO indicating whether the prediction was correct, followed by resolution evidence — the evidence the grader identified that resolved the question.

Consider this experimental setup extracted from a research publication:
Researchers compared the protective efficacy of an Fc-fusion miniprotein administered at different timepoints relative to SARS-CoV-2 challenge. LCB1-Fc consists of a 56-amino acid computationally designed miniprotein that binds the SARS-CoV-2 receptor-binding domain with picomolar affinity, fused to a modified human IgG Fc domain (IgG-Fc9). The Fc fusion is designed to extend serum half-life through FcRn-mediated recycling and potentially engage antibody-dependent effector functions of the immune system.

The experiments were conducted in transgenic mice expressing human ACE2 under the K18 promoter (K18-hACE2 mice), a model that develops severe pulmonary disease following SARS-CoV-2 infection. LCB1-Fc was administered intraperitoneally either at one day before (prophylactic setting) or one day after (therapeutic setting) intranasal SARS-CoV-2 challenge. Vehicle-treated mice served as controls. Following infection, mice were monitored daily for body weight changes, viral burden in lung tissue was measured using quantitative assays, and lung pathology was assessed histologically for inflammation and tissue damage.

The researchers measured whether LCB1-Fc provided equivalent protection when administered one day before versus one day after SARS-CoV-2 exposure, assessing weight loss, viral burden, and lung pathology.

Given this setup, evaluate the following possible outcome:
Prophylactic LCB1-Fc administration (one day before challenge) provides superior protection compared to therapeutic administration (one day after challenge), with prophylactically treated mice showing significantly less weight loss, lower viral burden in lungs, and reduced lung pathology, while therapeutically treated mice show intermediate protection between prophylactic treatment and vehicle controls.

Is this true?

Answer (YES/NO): NO